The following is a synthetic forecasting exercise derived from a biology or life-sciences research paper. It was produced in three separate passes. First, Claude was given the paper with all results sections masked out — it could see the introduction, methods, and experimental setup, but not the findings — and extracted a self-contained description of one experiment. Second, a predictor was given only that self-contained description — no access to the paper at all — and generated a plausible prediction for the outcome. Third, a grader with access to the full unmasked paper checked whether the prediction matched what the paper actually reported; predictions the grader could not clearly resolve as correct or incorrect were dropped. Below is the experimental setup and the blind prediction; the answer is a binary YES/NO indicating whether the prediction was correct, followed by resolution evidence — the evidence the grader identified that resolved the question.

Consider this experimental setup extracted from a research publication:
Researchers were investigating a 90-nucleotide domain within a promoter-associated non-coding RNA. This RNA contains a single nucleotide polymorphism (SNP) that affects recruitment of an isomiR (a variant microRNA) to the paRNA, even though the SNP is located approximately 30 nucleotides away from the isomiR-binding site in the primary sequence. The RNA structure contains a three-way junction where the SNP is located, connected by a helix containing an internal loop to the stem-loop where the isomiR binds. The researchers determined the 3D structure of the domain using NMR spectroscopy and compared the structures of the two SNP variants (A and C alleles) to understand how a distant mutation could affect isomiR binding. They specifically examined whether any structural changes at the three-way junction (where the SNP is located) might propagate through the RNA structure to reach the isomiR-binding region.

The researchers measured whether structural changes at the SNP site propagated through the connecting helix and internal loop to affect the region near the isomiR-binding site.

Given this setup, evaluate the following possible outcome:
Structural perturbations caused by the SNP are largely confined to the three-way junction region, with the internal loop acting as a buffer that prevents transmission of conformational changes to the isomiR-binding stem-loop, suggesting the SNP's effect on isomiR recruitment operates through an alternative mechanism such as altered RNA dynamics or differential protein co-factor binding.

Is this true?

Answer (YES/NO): NO